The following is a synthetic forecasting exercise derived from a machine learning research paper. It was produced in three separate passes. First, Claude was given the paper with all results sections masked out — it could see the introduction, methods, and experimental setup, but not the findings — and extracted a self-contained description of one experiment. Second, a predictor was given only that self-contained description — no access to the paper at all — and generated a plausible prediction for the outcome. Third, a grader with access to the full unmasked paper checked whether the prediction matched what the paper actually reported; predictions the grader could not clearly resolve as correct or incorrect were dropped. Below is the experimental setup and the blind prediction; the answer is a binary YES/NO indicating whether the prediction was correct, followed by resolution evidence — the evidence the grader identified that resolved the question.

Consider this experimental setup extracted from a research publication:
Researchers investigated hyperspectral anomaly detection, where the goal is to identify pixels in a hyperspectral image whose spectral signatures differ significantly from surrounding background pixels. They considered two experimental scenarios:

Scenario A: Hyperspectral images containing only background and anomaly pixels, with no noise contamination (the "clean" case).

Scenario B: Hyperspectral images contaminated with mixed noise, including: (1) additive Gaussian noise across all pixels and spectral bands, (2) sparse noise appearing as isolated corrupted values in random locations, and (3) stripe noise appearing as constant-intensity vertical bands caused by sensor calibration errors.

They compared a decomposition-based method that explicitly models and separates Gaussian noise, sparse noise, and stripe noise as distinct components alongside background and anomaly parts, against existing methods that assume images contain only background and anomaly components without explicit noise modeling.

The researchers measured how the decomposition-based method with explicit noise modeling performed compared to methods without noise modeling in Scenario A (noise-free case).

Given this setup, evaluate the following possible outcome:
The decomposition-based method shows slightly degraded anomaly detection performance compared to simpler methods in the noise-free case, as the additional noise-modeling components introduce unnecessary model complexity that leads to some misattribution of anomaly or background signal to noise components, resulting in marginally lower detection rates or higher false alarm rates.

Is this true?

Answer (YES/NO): NO